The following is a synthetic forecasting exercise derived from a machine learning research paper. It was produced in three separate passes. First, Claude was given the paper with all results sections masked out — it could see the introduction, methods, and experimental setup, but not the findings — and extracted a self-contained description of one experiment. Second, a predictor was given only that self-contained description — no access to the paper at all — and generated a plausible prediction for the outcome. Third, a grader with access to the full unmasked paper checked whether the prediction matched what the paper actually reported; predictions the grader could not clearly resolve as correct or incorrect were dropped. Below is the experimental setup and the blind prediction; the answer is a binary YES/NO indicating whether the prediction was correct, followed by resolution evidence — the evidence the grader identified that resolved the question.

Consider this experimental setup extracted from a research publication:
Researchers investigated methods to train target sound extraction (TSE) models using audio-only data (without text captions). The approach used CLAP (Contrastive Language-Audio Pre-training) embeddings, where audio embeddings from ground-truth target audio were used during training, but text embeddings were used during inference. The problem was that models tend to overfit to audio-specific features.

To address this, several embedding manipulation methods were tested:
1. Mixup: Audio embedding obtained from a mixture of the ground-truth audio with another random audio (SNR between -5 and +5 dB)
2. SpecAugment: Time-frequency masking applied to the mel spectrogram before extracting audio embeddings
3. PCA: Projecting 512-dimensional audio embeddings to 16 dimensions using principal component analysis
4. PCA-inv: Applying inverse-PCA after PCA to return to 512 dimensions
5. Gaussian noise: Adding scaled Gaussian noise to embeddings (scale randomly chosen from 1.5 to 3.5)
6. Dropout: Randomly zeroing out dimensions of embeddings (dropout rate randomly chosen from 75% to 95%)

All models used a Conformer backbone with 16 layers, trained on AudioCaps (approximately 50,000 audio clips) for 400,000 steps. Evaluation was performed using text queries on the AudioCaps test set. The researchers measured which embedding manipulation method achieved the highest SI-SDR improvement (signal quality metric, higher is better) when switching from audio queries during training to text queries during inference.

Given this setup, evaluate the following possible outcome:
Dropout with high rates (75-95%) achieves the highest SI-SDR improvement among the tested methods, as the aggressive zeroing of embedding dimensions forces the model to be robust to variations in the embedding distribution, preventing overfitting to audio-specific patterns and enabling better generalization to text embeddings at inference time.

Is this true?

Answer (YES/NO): YES